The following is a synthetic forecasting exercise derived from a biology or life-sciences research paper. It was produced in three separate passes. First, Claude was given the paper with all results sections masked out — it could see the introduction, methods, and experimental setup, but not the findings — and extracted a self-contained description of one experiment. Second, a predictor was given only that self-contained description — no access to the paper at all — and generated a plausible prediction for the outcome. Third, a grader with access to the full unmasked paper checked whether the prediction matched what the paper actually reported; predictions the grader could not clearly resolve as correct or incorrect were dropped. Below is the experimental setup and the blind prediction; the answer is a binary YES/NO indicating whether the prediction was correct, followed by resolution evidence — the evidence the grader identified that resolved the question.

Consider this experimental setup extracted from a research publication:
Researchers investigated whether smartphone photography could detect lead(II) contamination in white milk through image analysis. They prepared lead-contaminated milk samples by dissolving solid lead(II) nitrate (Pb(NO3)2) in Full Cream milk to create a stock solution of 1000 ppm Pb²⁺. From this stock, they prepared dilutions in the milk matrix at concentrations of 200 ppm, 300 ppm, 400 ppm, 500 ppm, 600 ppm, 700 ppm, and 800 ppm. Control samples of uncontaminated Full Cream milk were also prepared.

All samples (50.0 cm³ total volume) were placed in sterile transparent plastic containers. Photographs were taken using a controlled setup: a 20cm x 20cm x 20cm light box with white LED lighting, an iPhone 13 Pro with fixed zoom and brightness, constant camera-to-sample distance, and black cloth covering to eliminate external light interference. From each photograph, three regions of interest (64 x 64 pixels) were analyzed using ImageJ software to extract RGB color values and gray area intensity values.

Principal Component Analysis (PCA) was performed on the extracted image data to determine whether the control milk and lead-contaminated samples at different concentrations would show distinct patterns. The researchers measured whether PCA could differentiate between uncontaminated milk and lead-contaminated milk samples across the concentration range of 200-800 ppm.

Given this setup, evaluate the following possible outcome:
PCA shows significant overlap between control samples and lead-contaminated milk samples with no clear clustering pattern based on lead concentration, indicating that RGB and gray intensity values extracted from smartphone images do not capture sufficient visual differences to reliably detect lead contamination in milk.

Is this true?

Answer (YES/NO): NO